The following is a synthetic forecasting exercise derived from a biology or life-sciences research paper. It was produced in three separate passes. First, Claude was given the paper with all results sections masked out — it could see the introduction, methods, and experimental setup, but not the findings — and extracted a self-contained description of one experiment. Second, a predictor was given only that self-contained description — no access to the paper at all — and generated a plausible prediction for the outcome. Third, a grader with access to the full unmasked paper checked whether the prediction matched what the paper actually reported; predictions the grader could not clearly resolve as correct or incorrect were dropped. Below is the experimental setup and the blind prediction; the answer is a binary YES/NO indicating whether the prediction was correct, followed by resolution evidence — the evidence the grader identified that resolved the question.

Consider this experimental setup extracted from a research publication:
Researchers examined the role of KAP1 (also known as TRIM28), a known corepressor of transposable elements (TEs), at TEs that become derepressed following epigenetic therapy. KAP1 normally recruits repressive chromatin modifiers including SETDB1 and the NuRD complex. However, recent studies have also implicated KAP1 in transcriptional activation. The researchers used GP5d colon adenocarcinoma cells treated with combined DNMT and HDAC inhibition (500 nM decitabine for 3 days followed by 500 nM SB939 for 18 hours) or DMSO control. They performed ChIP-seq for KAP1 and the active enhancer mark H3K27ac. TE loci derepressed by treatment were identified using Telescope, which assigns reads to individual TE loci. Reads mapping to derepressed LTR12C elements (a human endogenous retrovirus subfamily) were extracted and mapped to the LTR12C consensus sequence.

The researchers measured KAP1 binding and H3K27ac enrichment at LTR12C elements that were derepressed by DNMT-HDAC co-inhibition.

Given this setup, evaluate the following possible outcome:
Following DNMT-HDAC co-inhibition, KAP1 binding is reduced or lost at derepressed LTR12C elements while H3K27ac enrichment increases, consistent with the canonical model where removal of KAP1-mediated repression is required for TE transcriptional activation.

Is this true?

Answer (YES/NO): NO